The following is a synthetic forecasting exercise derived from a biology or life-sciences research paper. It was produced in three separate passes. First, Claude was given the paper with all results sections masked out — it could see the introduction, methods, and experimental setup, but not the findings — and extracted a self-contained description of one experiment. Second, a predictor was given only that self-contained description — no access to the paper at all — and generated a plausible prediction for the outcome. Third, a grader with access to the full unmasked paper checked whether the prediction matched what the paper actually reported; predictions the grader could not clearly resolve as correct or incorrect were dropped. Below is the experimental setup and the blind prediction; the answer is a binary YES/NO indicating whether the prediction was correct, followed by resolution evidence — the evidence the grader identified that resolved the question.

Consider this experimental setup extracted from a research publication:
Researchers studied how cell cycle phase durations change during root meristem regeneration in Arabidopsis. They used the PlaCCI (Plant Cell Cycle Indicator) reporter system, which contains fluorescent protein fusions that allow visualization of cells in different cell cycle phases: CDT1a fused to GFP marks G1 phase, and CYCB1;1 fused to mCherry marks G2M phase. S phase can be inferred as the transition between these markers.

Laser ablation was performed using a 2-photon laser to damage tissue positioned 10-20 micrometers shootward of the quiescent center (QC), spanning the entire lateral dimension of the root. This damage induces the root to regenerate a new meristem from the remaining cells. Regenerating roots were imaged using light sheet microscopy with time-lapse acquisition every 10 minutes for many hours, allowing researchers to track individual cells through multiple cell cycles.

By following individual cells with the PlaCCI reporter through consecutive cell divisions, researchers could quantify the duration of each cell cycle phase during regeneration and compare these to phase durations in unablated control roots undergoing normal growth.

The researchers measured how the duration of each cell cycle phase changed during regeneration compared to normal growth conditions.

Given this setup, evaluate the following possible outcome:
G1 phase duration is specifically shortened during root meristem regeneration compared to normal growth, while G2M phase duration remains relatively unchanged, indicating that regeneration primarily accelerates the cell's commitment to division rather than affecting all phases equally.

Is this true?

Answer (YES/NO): YES